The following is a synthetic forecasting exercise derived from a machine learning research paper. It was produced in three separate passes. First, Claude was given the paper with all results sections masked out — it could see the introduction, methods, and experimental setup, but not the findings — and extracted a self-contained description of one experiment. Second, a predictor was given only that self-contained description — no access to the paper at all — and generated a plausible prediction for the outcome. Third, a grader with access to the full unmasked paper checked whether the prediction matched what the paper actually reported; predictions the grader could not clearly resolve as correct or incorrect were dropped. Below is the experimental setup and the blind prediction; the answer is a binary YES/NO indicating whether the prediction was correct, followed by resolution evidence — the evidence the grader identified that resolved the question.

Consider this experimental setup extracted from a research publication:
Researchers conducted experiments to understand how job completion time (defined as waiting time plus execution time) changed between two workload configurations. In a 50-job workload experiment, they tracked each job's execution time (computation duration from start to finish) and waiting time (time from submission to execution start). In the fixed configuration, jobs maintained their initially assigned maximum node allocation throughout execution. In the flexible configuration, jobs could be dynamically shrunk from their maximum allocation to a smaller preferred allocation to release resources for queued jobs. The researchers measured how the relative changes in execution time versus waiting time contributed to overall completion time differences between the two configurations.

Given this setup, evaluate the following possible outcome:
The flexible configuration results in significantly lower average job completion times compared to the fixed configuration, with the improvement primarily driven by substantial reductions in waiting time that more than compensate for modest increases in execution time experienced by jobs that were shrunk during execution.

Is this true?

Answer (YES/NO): YES